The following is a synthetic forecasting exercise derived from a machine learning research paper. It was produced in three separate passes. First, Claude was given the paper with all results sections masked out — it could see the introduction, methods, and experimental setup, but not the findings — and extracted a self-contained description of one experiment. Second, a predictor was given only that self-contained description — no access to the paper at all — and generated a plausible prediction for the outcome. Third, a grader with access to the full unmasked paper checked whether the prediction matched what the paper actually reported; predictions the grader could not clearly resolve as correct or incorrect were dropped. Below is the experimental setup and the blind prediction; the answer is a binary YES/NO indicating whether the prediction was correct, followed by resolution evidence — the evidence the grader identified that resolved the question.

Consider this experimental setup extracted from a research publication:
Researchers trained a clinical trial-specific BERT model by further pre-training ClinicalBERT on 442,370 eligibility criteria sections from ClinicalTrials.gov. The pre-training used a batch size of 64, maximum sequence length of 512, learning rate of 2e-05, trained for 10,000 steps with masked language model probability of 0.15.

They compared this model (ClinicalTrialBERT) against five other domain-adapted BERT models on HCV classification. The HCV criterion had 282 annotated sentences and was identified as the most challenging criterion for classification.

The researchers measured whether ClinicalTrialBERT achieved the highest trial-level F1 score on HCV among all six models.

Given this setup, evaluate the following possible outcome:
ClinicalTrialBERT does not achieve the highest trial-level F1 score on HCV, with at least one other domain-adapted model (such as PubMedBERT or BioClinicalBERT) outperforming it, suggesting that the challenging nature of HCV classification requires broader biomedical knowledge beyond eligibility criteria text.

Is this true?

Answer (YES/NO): NO